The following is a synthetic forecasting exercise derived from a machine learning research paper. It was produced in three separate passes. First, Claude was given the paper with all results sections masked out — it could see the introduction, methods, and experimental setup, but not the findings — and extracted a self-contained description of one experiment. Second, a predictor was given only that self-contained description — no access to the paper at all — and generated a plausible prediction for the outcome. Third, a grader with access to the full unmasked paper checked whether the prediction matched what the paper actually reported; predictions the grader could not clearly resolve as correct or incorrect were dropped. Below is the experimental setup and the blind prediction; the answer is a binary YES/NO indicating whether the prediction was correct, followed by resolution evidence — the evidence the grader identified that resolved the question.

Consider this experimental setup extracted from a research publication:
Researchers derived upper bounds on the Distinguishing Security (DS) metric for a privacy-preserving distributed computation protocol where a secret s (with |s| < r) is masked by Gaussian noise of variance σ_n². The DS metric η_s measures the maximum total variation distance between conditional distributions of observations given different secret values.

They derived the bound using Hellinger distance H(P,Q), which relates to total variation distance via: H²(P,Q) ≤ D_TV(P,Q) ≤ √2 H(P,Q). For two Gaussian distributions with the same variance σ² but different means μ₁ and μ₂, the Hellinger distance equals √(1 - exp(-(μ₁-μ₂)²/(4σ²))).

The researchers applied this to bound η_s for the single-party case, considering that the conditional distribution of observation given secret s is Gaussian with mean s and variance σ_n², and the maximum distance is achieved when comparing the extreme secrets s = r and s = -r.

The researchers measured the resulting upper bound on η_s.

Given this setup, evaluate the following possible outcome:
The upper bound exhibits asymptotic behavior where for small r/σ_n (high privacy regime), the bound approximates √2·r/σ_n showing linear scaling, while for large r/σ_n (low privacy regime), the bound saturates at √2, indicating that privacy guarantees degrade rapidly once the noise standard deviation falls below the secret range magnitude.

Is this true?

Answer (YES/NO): NO